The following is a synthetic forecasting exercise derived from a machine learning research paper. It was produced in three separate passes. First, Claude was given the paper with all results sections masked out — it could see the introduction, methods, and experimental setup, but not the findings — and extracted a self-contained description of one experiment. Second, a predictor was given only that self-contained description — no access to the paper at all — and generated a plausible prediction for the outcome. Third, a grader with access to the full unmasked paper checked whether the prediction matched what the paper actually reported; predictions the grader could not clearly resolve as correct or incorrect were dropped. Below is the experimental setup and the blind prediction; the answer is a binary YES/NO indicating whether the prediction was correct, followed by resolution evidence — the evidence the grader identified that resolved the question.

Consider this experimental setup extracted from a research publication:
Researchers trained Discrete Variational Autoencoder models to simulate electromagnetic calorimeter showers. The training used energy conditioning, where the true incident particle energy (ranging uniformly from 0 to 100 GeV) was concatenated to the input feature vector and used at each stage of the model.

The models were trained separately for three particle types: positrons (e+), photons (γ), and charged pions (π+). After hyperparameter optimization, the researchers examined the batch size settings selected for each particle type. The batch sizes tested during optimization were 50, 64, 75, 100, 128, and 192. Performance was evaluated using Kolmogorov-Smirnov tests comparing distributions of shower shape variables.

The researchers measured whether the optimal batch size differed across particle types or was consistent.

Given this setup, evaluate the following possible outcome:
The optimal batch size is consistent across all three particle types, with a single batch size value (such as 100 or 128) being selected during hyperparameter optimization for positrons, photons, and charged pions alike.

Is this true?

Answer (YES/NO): YES